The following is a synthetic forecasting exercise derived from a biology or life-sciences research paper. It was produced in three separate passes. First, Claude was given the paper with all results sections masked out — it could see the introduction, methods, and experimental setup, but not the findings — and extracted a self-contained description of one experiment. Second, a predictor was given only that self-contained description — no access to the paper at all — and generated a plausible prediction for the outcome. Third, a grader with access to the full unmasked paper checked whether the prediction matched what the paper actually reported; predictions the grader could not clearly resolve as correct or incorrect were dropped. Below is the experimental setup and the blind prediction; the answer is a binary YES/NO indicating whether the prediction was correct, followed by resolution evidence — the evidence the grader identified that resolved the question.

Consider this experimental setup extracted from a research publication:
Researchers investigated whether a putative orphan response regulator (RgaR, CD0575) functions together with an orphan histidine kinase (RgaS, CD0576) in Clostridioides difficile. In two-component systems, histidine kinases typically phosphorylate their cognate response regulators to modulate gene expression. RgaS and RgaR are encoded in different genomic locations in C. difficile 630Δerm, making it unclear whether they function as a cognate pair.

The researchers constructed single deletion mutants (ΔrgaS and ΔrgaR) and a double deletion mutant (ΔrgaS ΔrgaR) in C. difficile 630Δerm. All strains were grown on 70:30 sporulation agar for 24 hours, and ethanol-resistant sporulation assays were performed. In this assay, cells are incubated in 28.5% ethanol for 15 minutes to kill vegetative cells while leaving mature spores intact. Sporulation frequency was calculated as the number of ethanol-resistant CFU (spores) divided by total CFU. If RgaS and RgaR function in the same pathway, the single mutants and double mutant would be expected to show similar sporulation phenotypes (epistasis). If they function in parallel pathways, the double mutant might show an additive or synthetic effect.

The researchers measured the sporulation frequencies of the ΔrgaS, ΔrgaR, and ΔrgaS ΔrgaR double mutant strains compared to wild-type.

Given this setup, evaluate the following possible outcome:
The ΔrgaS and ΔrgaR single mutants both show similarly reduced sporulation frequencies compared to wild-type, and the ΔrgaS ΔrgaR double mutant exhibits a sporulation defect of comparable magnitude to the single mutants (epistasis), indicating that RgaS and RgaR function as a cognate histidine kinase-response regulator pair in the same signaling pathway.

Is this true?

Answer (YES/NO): YES